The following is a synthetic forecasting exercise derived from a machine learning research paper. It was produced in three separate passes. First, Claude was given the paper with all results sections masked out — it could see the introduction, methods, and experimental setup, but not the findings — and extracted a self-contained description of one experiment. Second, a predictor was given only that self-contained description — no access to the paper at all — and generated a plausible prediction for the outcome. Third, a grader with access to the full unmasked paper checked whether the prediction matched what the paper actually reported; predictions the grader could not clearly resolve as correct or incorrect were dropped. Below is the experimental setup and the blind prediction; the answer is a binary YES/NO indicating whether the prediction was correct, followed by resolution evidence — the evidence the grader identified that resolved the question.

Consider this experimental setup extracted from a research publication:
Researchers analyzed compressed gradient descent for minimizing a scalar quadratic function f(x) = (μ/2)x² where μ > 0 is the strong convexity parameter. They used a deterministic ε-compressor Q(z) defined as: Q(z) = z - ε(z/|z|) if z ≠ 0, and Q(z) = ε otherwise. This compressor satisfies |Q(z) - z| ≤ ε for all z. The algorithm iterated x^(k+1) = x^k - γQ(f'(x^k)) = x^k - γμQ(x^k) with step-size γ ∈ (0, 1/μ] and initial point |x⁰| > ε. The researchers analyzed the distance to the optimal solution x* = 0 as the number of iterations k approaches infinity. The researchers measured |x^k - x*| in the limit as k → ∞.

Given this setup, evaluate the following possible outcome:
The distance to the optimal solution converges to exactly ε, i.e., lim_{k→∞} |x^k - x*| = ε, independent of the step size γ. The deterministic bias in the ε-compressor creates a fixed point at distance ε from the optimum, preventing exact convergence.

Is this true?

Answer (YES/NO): NO